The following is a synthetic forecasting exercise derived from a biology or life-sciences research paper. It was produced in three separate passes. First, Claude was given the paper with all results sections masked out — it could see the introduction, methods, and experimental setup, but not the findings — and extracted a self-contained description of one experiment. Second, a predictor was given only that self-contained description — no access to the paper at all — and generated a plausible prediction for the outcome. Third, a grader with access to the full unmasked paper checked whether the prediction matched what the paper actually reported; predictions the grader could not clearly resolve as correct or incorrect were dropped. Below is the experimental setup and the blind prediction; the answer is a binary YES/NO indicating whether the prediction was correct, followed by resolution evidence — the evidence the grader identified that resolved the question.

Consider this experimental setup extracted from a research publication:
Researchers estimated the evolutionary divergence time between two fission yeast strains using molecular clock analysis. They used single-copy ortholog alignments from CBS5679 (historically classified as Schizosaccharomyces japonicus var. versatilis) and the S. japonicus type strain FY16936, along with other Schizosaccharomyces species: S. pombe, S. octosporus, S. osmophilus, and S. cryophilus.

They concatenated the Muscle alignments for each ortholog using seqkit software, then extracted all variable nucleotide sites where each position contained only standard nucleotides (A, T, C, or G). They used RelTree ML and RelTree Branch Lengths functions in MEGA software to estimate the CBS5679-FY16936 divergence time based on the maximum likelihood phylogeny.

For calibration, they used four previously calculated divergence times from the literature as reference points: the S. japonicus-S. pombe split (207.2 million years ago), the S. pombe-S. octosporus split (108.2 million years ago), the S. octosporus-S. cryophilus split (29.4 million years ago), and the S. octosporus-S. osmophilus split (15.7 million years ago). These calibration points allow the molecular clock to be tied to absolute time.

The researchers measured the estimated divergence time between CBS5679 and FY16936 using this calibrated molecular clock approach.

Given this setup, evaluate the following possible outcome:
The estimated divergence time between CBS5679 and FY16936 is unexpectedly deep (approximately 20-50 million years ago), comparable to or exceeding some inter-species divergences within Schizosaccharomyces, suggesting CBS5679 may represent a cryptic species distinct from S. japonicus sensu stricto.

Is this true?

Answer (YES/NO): YES